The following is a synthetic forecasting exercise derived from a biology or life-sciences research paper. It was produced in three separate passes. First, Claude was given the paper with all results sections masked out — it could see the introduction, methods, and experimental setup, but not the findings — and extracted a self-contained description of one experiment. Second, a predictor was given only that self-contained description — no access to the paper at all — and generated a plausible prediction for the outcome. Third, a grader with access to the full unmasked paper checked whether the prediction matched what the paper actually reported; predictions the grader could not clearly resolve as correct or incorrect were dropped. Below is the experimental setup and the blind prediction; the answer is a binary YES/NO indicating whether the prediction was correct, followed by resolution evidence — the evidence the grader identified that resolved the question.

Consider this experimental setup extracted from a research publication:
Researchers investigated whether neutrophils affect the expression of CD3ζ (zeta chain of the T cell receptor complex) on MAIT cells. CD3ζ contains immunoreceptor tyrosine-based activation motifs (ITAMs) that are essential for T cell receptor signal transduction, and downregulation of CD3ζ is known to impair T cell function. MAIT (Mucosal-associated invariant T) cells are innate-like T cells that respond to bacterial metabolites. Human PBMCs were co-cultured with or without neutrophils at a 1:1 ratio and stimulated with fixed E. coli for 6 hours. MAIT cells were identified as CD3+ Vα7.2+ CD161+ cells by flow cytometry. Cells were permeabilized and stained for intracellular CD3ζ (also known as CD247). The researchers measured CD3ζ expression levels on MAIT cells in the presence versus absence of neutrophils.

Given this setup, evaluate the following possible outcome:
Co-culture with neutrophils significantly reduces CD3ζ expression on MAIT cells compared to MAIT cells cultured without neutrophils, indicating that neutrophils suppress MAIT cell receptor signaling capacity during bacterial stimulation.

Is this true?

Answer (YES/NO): YES